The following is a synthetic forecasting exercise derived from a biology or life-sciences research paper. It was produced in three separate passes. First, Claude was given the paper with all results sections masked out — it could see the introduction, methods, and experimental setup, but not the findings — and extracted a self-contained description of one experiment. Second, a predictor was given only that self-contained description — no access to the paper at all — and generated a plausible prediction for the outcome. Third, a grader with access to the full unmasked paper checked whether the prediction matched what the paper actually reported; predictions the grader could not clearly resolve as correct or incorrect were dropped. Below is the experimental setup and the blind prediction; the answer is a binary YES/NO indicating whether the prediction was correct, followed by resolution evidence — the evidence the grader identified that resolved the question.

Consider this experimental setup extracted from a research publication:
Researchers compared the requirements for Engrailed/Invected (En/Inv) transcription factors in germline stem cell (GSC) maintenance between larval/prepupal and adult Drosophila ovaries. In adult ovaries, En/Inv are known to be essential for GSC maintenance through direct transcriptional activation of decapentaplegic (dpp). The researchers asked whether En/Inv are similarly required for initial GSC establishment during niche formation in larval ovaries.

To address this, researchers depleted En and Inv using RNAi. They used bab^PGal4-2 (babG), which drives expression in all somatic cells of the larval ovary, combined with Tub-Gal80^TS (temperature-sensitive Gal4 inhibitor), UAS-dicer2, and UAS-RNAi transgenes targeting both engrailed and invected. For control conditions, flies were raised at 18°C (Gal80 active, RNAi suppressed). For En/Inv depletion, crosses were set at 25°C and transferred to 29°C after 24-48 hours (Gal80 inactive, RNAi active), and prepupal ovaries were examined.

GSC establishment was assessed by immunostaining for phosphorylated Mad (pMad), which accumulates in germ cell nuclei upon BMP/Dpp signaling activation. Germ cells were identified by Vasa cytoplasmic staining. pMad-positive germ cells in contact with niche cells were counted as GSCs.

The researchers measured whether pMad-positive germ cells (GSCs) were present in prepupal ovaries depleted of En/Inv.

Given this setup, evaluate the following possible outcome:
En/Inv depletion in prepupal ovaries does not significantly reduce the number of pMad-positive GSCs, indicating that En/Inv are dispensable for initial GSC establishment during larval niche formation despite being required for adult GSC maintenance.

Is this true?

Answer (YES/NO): NO